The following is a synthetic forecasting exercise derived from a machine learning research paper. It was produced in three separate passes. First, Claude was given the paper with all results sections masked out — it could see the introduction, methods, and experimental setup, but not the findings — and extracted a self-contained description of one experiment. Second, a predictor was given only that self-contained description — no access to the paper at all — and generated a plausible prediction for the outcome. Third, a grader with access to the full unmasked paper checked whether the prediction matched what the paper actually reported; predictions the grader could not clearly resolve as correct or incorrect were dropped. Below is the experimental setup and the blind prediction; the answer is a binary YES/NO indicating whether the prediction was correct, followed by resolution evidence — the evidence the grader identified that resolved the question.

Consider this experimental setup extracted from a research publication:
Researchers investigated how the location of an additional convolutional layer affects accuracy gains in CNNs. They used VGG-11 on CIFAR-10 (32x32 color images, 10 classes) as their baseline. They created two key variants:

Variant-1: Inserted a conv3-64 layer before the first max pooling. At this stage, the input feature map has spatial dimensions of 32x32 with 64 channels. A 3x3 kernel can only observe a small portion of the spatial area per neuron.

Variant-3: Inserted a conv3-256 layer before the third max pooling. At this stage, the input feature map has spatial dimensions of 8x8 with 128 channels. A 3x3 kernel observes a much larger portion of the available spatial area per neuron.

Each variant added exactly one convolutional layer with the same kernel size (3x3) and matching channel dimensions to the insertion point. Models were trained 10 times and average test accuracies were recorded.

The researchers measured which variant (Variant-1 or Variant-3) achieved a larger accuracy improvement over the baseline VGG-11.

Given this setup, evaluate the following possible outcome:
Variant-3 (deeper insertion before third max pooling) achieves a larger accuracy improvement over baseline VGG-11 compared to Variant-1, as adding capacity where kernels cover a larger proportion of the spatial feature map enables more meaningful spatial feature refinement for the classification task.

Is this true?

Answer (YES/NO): NO